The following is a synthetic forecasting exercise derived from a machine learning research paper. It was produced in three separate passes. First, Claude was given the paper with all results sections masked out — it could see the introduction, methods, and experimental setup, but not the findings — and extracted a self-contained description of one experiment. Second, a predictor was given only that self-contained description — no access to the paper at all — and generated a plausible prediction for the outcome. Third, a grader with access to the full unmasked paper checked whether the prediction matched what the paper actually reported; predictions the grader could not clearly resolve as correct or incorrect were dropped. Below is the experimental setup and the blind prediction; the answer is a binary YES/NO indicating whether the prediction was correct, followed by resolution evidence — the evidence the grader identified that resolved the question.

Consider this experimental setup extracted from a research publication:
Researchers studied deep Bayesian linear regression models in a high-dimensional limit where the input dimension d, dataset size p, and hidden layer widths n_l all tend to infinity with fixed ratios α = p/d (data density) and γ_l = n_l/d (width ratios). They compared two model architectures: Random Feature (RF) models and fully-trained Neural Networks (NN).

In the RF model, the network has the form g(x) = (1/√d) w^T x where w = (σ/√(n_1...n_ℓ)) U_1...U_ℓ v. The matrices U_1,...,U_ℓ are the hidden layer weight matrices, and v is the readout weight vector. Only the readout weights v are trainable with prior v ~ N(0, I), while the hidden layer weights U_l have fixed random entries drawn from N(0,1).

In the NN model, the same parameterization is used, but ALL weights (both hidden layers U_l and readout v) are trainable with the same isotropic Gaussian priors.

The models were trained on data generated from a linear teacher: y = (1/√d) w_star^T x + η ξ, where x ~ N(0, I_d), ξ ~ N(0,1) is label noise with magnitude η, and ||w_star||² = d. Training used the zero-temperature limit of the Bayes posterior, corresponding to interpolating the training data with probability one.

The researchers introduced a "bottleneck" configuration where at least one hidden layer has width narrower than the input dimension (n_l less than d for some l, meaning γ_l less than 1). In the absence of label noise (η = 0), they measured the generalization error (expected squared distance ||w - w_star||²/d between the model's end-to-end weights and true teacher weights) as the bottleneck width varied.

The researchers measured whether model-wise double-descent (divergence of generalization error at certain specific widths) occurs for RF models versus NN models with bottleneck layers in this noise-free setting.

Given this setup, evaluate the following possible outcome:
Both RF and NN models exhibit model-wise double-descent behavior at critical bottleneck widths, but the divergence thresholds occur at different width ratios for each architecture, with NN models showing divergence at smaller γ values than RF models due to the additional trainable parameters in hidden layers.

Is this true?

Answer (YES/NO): NO